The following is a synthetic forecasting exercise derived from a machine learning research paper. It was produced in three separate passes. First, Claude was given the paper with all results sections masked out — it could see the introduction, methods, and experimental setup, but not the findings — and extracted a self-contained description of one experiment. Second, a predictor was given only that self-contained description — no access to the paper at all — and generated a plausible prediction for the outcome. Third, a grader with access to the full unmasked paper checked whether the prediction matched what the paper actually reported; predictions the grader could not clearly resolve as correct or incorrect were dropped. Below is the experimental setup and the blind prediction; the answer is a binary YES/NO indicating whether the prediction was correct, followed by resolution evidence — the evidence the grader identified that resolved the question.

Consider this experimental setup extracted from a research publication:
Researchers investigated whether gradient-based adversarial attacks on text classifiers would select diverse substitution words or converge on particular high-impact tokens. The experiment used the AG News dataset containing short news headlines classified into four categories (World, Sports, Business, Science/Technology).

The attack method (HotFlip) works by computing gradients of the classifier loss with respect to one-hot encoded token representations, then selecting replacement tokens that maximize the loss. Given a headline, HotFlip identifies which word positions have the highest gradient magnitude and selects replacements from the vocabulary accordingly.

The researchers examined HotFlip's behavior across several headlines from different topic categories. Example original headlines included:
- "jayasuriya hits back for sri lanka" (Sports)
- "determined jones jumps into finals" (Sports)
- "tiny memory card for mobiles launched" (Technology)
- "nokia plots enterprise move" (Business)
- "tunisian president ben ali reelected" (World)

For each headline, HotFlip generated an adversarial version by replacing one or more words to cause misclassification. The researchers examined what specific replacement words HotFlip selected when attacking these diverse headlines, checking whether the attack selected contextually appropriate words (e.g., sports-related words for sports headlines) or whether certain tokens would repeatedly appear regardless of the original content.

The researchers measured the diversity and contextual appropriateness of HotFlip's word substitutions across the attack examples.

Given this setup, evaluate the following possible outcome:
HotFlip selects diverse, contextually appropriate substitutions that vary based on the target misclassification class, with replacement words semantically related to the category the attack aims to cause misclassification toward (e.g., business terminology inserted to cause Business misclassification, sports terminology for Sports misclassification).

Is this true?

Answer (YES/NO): NO